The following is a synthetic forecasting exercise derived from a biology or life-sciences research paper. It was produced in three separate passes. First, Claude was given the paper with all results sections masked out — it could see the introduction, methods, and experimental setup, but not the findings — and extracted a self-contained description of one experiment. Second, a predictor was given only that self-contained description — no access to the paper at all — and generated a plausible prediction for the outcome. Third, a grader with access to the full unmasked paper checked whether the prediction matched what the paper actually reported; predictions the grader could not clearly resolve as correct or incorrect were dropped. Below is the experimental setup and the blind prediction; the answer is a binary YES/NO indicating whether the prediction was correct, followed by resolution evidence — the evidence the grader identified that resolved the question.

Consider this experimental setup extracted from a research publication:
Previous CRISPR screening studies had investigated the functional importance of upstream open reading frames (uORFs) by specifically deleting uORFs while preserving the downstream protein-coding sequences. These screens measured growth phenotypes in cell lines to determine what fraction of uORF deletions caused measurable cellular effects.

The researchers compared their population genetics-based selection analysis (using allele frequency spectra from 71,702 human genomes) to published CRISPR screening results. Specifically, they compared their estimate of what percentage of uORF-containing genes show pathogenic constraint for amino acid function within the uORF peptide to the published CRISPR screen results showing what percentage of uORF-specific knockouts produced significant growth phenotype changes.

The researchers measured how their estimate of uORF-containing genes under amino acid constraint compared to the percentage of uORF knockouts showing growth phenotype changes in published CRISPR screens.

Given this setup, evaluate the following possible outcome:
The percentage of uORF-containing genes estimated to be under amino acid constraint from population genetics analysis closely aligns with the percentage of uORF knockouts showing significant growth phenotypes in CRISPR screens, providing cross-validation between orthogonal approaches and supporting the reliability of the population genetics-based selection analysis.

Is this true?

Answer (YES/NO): YES